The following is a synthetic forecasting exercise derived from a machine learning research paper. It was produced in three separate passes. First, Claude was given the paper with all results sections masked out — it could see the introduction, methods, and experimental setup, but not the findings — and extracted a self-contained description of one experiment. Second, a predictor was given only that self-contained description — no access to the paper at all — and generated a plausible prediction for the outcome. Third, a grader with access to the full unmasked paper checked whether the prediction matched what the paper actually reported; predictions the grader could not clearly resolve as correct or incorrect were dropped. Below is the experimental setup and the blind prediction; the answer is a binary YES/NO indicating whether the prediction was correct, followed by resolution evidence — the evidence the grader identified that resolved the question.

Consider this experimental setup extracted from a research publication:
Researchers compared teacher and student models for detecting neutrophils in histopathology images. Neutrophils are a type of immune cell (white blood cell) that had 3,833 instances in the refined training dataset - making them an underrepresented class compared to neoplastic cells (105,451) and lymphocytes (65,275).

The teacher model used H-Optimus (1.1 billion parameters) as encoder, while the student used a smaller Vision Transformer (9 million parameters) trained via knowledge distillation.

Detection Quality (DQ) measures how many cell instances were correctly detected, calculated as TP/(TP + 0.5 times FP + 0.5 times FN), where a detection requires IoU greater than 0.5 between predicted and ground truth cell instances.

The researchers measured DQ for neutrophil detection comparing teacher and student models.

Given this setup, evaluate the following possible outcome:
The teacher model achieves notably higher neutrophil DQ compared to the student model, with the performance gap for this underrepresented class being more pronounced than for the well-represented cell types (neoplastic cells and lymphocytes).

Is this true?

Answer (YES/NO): NO